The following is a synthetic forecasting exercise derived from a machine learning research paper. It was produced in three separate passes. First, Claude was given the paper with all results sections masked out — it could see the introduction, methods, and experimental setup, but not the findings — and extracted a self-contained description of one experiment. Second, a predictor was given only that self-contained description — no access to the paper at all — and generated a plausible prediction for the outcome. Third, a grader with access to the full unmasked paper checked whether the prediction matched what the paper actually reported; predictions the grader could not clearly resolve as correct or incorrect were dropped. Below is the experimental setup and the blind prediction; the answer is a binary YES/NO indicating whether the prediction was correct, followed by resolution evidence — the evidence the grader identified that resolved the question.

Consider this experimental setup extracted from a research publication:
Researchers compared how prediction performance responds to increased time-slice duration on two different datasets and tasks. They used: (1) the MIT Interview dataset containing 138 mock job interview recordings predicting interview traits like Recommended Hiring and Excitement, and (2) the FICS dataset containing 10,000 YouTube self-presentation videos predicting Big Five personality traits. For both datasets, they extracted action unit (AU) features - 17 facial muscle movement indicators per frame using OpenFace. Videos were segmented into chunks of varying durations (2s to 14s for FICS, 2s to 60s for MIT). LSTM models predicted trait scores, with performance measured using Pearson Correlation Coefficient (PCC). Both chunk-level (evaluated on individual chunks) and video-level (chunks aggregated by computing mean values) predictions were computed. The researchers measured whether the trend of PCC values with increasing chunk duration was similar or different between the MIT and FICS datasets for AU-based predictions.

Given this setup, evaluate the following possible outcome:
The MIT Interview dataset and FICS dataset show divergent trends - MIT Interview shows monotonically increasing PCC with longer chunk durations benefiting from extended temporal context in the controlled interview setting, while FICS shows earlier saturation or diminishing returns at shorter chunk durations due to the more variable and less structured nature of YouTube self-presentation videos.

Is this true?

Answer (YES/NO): YES